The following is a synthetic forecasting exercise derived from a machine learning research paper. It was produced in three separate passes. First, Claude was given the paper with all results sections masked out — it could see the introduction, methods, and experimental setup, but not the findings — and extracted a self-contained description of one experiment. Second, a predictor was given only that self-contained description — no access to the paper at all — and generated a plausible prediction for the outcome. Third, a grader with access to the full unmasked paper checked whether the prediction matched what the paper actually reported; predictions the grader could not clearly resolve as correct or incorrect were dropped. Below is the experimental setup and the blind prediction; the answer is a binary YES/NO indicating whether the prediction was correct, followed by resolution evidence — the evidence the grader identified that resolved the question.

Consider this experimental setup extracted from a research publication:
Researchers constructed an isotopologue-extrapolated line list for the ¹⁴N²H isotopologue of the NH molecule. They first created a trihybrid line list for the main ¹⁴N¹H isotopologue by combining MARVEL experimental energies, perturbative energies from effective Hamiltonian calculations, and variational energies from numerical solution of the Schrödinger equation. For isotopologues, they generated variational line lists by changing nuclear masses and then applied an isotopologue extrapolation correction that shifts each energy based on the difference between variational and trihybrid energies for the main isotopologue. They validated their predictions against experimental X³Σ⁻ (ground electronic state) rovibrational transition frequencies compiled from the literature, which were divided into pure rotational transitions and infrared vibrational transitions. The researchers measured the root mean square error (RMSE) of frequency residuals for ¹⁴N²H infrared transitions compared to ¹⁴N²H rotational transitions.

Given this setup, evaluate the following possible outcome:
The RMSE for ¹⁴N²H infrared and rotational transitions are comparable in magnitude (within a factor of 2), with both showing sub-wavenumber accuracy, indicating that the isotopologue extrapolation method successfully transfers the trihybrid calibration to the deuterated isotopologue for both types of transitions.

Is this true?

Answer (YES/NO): NO